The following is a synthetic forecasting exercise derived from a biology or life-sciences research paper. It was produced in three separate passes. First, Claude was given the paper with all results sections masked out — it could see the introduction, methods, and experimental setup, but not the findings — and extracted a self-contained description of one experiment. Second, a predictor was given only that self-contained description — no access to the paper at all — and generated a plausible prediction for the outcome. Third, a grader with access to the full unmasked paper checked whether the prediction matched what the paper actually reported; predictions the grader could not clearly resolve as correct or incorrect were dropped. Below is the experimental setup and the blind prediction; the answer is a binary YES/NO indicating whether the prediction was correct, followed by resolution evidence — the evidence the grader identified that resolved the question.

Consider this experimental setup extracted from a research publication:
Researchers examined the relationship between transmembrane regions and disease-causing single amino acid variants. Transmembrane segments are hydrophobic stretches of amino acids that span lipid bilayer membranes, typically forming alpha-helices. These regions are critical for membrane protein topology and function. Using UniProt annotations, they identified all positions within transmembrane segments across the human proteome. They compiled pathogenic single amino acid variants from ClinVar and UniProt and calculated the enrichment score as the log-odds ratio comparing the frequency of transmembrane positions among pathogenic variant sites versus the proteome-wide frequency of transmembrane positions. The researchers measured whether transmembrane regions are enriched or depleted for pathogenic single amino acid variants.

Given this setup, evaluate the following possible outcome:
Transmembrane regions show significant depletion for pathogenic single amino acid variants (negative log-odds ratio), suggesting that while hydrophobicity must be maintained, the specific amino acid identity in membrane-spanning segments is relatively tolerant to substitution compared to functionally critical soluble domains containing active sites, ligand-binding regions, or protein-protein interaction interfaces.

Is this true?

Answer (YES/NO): NO